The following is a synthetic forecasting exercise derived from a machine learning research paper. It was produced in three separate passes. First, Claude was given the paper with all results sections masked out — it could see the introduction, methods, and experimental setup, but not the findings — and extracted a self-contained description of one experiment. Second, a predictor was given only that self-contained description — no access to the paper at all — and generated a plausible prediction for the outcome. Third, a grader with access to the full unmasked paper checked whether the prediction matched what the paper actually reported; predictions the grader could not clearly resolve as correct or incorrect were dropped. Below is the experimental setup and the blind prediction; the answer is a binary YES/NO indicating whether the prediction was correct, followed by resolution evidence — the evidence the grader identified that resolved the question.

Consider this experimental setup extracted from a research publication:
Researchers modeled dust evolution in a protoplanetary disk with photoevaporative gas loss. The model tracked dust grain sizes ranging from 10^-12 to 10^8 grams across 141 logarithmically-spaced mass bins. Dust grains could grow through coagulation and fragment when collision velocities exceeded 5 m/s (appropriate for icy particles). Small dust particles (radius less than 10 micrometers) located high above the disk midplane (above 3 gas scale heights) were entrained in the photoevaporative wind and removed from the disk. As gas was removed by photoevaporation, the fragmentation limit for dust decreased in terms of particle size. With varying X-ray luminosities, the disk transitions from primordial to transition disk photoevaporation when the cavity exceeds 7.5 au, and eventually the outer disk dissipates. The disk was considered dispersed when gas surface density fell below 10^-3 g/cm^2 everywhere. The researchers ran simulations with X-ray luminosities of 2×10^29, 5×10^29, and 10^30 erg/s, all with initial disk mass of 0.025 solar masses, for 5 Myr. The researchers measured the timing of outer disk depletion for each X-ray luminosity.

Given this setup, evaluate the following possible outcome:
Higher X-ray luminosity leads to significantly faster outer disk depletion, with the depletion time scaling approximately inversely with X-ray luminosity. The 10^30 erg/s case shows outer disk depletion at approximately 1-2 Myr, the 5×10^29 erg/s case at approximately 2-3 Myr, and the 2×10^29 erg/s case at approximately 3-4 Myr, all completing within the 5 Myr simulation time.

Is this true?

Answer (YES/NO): NO